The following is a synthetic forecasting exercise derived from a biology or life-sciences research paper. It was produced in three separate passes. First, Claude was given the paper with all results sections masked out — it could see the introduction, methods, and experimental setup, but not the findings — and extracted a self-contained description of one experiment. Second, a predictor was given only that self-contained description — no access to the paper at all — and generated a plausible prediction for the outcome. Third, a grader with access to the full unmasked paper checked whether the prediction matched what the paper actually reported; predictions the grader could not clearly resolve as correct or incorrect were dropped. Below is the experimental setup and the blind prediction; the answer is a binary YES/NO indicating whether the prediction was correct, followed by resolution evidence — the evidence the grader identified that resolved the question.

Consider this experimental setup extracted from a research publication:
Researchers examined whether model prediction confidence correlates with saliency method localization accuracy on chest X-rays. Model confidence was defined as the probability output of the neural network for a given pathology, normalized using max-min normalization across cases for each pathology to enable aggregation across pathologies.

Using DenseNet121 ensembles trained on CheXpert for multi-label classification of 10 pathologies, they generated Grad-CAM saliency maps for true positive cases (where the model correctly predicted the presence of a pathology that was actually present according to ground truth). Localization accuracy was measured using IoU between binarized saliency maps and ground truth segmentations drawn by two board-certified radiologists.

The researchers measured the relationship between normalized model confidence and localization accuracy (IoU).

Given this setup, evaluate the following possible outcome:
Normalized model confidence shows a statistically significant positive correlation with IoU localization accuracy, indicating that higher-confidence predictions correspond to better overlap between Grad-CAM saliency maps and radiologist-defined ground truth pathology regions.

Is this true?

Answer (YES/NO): YES